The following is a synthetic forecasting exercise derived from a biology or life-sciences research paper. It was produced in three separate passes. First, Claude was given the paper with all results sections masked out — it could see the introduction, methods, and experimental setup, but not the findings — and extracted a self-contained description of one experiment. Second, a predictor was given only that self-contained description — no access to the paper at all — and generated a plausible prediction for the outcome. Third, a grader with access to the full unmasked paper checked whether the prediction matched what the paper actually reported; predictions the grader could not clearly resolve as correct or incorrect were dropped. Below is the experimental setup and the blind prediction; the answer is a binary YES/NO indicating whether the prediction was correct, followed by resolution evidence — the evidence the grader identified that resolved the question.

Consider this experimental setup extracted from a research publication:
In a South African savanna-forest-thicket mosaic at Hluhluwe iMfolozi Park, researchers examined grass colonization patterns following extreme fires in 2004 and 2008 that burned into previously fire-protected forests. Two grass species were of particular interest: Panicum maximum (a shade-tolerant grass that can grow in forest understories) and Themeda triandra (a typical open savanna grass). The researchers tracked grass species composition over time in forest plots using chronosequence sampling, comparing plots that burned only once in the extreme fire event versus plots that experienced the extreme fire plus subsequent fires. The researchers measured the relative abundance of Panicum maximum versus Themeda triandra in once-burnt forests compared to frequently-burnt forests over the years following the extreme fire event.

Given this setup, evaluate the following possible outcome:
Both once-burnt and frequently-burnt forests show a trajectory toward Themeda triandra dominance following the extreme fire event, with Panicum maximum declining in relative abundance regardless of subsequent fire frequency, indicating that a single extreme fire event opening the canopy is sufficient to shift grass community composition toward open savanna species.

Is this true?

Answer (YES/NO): NO